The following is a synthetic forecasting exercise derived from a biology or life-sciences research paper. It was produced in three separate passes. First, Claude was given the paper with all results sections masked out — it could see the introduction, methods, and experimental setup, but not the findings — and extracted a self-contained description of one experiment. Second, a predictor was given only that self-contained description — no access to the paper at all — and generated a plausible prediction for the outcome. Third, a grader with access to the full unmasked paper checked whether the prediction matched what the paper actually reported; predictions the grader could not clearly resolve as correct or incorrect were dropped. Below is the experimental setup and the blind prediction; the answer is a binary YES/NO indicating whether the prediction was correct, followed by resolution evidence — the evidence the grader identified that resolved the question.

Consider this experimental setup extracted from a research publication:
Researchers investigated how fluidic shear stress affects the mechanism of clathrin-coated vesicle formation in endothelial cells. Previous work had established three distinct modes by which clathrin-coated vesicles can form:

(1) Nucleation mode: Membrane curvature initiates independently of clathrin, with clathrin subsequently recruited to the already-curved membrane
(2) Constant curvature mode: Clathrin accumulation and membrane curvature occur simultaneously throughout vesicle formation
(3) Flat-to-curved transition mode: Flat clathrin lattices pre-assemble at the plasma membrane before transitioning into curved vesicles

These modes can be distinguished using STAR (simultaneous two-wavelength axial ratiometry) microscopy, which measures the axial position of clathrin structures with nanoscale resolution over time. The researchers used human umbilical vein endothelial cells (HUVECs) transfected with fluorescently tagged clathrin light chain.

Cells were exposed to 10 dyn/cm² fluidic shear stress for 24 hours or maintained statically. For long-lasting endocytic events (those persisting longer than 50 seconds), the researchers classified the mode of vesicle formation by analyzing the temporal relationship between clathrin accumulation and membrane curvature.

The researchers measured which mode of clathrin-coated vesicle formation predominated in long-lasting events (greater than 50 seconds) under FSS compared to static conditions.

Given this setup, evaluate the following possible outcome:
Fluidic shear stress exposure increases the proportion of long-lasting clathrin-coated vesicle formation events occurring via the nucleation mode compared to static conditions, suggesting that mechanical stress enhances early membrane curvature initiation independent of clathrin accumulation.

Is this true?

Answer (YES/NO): NO